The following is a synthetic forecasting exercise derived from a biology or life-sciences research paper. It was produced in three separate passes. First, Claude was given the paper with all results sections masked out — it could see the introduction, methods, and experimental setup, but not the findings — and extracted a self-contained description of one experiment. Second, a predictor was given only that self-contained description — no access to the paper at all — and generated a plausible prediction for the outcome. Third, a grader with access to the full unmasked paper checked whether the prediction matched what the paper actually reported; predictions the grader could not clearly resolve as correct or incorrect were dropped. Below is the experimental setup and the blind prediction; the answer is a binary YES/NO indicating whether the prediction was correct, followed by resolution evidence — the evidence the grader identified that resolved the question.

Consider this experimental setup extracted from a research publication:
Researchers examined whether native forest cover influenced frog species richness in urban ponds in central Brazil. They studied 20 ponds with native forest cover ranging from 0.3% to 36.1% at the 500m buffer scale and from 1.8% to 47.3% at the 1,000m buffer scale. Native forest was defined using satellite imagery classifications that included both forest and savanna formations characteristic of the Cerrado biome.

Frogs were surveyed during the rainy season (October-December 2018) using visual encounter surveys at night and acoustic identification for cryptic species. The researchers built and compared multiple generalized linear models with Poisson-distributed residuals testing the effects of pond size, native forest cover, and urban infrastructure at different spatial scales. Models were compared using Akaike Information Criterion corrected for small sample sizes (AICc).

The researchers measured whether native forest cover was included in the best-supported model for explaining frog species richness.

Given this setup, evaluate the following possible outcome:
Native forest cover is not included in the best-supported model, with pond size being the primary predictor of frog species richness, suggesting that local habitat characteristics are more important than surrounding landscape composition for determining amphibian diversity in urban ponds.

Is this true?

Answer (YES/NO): NO